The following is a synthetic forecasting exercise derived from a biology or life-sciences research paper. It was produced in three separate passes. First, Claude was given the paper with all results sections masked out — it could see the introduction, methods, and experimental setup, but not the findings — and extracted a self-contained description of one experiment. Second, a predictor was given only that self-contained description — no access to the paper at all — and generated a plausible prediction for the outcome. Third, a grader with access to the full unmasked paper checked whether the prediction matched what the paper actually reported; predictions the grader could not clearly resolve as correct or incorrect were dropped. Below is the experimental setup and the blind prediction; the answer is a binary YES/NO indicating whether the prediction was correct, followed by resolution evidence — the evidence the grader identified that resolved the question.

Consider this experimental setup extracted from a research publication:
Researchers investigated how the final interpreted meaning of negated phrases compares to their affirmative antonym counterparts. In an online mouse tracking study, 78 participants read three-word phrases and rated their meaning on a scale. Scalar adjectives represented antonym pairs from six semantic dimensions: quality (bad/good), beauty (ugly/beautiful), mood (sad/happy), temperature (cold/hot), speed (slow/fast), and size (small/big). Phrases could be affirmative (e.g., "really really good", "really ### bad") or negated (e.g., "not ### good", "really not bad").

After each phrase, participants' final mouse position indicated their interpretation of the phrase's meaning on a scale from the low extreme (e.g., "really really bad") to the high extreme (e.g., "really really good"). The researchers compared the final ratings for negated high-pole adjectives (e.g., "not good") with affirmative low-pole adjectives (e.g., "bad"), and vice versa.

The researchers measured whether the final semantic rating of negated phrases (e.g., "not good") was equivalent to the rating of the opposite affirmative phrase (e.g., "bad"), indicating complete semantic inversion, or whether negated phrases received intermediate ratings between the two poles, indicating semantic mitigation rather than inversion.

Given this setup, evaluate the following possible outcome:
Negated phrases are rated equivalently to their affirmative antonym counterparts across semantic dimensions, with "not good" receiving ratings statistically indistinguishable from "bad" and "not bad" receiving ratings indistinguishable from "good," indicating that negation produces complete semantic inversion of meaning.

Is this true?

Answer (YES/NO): NO